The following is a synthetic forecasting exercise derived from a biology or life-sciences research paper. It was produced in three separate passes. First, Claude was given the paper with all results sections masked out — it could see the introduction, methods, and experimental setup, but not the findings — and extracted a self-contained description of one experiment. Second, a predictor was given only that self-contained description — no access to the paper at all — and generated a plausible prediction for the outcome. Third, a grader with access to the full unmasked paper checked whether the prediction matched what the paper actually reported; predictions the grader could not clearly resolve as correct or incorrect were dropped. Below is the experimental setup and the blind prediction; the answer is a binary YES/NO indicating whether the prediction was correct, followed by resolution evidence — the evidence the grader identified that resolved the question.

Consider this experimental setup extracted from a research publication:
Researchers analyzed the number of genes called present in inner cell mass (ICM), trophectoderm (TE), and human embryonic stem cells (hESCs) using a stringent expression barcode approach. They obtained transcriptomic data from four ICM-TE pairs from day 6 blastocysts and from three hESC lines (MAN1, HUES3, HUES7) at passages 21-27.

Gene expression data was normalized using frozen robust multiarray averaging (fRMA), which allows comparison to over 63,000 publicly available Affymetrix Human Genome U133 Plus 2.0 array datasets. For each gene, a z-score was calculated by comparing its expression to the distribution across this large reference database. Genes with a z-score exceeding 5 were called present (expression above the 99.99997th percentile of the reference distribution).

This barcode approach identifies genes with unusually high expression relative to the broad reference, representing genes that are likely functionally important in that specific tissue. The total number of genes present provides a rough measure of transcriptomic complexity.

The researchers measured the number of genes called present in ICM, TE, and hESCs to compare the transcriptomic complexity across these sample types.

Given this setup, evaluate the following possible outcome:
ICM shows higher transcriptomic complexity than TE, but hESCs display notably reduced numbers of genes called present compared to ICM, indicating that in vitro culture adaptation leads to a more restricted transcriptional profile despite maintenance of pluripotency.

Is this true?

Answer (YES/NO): NO